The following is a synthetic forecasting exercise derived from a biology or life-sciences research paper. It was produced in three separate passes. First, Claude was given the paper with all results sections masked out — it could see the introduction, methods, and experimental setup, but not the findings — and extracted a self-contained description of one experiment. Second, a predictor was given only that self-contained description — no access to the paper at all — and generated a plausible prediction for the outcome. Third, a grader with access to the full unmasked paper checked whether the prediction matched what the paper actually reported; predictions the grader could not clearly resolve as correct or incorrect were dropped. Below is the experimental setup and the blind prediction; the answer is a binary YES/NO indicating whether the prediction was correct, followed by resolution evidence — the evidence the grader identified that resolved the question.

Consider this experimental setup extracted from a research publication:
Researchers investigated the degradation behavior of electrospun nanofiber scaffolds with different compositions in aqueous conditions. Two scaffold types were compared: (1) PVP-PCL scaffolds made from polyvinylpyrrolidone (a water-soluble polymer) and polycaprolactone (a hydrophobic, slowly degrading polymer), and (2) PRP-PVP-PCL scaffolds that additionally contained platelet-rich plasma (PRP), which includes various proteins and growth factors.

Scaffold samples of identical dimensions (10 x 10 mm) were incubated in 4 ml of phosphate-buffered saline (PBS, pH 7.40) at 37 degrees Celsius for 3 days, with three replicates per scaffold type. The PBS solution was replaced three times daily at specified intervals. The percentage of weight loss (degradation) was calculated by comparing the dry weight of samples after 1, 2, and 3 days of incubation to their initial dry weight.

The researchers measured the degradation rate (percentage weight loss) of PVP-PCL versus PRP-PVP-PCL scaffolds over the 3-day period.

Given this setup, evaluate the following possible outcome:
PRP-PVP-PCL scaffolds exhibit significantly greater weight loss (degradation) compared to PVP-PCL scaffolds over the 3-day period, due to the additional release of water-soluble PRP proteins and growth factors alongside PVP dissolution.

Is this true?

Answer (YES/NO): YES